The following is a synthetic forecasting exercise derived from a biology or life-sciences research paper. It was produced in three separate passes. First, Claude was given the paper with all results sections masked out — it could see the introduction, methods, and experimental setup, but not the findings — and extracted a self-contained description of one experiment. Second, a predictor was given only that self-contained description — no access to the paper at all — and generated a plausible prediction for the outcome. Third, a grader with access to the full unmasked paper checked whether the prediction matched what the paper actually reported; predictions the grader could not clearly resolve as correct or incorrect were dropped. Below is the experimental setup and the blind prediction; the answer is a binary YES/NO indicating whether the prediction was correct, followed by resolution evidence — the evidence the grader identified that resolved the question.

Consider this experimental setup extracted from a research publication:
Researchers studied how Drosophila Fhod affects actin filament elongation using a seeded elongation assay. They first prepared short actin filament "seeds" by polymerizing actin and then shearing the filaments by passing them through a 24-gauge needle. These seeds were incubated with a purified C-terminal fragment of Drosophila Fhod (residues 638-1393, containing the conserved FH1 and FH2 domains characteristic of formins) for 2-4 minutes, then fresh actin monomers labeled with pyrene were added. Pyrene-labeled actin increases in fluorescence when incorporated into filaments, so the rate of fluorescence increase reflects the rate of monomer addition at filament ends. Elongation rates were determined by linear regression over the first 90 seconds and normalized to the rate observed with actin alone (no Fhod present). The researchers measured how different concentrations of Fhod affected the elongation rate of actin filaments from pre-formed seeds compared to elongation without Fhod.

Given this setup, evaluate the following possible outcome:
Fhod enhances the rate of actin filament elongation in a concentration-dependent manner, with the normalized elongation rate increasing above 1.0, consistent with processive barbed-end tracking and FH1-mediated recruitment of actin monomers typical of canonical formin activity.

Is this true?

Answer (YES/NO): NO